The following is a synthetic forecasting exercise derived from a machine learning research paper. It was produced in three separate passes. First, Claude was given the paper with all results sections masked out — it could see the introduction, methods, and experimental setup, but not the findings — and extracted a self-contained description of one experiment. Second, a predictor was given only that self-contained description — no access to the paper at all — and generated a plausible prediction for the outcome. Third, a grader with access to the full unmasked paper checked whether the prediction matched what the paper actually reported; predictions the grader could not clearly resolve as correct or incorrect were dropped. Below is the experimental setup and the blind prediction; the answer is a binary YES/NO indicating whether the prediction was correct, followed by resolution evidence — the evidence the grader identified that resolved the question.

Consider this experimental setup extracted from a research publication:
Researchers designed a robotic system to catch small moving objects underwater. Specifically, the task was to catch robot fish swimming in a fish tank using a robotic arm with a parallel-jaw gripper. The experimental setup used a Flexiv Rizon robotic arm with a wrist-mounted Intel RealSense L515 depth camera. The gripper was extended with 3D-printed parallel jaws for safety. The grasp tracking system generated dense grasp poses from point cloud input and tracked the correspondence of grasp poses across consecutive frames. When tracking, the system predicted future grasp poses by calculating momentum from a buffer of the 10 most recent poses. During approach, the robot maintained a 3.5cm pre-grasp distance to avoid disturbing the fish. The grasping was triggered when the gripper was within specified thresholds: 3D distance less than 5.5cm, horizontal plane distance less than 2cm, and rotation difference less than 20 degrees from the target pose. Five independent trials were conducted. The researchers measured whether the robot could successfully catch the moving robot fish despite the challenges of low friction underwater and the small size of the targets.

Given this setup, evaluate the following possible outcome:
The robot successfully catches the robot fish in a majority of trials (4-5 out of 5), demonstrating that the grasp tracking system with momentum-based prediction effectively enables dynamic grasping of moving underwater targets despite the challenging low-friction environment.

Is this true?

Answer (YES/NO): NO